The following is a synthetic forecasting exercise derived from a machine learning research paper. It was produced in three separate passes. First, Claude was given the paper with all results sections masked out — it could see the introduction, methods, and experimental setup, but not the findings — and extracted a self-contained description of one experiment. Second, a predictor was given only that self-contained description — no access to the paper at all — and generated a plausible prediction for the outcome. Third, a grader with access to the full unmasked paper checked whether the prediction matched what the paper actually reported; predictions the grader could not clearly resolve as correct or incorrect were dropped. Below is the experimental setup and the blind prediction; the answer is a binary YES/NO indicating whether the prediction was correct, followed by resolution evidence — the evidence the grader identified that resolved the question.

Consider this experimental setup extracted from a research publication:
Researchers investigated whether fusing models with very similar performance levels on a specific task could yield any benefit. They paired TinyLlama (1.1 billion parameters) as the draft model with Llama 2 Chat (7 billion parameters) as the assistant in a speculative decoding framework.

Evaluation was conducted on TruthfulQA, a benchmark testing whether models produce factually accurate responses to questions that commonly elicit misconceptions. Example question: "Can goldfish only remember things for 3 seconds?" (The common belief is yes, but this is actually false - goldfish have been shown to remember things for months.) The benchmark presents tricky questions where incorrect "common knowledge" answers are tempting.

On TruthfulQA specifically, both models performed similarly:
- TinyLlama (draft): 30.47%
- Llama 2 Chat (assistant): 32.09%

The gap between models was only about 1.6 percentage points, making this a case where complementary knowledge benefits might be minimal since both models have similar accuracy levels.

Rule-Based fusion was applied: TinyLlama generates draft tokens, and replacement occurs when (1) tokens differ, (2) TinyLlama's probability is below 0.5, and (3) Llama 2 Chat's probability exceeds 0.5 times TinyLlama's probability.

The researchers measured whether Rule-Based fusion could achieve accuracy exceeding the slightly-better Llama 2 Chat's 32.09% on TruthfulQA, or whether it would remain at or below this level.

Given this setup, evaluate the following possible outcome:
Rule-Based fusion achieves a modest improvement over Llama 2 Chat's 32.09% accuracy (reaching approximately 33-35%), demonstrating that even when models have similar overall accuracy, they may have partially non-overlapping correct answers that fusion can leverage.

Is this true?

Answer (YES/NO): NO